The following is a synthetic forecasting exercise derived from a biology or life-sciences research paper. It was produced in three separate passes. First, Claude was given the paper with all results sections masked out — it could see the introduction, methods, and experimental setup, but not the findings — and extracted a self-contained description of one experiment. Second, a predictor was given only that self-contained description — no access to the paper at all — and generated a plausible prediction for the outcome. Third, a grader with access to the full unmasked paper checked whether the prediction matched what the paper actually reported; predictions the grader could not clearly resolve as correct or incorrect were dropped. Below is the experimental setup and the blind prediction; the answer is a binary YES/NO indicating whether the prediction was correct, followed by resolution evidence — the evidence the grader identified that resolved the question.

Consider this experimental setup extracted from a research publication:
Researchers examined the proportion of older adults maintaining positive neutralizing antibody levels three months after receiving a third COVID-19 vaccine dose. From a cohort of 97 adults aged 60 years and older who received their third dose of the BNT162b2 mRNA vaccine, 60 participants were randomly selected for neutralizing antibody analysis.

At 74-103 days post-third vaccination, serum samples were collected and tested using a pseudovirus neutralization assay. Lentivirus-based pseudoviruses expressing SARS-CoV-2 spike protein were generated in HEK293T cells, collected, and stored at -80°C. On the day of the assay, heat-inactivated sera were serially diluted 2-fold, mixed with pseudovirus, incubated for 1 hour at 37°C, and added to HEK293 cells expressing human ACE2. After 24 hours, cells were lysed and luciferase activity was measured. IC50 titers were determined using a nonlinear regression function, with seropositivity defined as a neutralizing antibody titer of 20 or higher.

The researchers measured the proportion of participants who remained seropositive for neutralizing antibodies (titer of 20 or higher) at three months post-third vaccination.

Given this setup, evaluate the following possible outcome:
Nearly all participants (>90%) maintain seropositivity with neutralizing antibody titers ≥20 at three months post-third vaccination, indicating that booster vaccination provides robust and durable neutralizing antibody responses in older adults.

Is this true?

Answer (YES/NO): YES